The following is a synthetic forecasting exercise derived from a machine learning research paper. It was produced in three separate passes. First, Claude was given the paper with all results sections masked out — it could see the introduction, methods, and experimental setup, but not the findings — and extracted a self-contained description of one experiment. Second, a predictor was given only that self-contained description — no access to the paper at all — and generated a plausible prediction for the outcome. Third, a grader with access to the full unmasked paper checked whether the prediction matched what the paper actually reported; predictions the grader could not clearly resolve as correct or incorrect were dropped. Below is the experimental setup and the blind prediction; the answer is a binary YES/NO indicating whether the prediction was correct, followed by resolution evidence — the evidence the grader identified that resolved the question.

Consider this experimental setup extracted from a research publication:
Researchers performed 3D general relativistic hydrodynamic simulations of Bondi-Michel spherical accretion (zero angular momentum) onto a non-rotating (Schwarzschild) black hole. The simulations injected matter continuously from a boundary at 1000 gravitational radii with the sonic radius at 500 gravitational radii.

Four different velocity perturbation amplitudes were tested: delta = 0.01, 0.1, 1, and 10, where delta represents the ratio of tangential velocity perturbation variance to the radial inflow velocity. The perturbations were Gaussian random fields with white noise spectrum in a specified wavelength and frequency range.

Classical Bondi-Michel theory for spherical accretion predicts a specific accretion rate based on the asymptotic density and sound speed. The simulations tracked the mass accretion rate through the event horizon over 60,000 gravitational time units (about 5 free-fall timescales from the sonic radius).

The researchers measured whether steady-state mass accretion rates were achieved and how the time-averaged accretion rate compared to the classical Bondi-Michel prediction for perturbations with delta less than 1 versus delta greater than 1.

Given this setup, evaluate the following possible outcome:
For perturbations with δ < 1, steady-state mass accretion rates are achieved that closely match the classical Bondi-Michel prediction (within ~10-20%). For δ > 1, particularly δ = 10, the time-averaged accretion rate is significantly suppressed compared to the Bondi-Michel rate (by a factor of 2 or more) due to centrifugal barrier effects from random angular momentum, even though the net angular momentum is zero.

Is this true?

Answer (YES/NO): NO